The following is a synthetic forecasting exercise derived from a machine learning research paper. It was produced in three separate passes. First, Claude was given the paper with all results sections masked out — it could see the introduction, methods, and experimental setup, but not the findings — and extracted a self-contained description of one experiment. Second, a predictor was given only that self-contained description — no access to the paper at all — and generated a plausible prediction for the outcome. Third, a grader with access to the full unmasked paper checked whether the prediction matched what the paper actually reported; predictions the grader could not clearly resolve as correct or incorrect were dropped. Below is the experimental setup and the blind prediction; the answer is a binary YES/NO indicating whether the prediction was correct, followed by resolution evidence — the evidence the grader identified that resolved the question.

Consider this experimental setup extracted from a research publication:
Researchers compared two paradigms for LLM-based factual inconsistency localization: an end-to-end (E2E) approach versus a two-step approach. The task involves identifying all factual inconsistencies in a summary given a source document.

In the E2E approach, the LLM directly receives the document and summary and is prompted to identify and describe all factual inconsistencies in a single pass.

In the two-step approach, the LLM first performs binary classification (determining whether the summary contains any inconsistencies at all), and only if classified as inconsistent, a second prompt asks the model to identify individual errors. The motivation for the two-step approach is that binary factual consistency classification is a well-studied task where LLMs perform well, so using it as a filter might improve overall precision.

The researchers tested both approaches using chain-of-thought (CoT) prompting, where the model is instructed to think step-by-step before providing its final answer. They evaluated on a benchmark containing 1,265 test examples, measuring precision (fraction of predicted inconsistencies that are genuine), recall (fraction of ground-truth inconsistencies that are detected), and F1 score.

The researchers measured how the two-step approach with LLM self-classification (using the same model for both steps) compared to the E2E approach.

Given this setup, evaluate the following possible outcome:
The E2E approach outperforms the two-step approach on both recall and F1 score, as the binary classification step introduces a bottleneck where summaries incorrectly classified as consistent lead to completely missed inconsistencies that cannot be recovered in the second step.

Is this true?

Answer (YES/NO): YES